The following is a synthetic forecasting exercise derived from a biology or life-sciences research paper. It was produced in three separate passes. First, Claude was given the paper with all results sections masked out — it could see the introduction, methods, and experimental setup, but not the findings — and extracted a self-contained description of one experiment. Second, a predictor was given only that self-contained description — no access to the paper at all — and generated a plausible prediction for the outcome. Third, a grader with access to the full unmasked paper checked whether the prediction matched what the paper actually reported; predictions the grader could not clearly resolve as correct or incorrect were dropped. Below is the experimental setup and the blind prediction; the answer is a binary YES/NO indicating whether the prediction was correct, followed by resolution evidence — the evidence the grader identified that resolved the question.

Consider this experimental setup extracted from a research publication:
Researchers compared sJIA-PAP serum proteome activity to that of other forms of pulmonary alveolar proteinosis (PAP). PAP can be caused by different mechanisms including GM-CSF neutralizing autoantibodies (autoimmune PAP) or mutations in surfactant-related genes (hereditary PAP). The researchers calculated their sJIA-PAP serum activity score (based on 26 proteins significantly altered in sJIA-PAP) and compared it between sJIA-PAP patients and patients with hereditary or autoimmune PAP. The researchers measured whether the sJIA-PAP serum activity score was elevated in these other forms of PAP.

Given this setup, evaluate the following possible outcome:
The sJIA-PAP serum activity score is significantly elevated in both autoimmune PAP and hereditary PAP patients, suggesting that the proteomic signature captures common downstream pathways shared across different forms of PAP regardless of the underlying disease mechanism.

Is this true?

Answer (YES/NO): NO